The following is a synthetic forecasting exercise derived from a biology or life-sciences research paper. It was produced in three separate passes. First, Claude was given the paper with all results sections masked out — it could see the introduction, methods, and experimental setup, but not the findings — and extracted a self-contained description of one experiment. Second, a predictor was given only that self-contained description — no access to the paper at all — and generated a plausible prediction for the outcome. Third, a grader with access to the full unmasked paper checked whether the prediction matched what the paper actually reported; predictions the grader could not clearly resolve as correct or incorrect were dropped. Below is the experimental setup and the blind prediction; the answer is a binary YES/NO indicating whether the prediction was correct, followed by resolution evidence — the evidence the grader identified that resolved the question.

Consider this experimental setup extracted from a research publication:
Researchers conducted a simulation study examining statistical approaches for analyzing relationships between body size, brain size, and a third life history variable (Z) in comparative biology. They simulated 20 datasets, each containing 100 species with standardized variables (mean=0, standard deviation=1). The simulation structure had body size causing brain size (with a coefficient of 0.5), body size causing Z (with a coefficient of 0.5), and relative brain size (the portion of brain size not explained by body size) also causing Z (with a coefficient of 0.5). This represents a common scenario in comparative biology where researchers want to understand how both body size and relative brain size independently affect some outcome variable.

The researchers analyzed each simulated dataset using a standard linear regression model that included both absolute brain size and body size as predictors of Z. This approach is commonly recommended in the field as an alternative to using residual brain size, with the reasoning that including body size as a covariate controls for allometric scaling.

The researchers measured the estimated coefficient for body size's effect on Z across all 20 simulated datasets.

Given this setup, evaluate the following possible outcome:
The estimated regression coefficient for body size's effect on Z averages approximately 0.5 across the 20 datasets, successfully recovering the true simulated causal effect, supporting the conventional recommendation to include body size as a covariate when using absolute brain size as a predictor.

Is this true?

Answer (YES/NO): NO